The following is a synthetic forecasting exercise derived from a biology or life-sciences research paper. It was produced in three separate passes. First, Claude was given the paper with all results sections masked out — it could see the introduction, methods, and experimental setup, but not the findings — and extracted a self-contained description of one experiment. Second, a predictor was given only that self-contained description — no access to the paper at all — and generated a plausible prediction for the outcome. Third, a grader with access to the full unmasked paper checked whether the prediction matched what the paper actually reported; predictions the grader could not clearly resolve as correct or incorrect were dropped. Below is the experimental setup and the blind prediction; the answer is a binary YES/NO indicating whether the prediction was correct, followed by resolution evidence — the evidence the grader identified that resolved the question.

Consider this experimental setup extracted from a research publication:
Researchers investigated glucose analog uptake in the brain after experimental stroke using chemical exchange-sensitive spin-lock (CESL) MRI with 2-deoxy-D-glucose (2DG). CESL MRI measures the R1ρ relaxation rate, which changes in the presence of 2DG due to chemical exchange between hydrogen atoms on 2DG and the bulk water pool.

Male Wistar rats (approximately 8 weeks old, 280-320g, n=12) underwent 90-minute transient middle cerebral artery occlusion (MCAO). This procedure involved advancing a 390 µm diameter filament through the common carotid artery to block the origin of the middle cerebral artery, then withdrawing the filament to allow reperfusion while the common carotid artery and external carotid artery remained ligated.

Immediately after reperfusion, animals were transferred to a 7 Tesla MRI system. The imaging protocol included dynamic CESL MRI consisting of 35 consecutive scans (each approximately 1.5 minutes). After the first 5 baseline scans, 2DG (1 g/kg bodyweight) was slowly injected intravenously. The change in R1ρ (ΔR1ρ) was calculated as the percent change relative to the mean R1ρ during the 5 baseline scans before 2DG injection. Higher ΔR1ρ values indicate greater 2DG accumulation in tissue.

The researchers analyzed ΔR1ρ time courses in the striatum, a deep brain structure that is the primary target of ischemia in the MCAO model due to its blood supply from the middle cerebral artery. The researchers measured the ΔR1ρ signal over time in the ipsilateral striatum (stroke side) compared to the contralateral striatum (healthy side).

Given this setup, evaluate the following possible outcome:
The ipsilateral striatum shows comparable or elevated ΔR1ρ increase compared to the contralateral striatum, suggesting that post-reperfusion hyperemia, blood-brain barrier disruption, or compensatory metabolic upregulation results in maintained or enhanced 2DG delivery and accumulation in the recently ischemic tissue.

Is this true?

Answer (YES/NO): NO